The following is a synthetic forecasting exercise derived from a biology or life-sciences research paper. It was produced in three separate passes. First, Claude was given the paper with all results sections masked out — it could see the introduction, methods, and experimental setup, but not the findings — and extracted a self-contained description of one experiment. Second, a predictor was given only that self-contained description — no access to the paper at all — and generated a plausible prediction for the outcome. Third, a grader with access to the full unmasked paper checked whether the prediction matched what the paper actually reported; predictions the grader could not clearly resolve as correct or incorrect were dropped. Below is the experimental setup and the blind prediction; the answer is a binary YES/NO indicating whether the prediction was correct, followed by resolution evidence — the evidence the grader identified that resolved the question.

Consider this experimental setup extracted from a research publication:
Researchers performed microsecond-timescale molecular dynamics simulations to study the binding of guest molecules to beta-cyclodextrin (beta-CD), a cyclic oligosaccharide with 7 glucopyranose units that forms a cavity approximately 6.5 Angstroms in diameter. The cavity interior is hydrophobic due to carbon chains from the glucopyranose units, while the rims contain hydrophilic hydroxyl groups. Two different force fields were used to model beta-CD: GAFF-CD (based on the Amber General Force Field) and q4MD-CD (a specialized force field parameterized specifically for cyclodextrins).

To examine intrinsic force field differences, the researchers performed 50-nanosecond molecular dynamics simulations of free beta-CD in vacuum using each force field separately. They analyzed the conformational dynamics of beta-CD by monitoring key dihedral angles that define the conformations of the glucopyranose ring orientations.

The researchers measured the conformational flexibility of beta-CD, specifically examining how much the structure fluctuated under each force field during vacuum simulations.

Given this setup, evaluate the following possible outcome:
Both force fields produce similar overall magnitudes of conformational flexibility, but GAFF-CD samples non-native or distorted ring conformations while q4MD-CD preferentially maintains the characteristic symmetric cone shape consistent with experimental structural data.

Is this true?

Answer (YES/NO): NO